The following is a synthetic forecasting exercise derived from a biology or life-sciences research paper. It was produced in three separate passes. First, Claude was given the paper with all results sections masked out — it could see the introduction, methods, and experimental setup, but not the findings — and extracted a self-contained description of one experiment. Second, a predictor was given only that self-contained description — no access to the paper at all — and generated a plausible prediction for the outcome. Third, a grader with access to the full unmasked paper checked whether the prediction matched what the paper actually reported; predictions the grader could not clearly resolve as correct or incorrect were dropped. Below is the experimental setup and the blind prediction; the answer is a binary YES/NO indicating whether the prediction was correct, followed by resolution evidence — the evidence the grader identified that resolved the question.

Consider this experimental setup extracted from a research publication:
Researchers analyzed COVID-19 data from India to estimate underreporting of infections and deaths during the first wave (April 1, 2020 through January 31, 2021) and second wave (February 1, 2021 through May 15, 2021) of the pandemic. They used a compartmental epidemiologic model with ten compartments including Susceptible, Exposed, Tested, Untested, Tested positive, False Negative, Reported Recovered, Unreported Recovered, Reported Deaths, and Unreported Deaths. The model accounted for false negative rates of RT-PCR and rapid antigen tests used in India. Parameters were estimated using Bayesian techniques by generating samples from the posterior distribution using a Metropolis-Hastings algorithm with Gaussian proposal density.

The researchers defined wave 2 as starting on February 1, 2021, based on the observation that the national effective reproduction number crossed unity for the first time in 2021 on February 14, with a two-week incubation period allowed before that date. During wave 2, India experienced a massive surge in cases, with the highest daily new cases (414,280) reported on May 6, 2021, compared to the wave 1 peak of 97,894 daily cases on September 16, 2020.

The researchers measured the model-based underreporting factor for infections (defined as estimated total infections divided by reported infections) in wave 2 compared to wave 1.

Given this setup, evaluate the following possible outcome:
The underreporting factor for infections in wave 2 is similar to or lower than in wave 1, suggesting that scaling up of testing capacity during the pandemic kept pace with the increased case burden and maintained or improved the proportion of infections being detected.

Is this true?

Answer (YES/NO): NO